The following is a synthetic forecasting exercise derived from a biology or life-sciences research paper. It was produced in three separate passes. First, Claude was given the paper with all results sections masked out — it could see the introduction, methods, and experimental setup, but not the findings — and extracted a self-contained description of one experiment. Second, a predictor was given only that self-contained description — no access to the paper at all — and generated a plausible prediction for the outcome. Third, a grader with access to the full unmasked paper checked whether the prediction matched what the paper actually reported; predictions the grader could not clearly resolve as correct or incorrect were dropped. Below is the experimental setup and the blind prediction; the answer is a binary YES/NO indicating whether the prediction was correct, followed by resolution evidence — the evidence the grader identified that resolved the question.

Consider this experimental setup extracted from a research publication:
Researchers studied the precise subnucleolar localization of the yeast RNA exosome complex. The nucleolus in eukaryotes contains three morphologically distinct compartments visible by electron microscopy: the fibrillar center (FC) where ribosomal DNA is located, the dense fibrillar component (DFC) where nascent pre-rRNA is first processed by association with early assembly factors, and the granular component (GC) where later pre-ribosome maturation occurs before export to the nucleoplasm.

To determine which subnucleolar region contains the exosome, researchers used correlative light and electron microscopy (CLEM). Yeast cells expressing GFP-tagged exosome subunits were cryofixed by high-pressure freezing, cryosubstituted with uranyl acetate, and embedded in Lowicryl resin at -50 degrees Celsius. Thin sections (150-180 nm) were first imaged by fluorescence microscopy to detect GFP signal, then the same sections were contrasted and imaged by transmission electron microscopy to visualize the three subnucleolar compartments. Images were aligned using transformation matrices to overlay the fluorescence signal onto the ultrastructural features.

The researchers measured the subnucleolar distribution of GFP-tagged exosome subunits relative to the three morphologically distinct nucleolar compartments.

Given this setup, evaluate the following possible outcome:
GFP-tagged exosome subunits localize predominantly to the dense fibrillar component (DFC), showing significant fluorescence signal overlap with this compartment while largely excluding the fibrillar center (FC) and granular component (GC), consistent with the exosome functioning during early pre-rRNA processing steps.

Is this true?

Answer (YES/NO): NO